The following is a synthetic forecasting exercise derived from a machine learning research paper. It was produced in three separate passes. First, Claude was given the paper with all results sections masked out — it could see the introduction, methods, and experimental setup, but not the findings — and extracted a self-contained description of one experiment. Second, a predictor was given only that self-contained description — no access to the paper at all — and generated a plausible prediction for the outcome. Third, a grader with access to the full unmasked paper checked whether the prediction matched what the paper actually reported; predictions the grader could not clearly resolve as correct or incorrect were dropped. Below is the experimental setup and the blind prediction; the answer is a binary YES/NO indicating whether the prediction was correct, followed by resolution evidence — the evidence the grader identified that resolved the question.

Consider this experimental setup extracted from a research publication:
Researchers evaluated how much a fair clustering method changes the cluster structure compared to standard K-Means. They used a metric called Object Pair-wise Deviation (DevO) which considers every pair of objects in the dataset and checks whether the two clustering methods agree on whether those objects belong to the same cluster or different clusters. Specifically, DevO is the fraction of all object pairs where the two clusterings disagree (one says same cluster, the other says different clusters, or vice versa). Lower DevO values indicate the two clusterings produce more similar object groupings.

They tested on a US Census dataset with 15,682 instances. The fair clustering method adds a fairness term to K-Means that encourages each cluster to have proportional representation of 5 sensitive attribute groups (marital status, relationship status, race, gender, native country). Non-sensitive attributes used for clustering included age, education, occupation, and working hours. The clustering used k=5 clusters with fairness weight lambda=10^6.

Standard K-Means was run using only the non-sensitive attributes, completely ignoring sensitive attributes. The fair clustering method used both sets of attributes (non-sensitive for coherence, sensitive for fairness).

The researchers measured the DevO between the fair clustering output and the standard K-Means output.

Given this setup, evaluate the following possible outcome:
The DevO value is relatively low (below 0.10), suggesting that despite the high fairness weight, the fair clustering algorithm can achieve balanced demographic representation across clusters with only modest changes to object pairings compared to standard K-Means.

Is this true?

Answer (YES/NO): YES